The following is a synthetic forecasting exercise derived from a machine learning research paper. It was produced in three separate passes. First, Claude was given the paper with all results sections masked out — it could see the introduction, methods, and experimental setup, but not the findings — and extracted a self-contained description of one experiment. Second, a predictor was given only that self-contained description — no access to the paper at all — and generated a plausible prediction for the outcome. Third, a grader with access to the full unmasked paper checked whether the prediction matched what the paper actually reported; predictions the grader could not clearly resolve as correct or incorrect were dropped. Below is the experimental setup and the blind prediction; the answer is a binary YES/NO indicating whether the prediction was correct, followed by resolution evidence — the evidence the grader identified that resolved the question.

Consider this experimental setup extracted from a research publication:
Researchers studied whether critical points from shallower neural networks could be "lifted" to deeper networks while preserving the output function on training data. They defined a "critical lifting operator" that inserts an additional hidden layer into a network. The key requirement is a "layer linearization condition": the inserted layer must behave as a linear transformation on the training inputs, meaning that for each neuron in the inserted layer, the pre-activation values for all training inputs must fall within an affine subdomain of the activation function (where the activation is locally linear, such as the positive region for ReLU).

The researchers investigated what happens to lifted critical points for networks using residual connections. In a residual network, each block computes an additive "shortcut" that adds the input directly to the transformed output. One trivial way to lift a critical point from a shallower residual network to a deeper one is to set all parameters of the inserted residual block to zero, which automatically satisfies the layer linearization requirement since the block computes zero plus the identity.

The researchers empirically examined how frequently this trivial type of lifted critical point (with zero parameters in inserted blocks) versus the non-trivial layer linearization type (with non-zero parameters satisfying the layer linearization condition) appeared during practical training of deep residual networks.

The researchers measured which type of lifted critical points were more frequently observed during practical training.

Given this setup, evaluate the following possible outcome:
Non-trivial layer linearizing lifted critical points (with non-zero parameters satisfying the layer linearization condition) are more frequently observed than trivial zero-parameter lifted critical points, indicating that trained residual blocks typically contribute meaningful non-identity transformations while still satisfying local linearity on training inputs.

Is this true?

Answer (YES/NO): YES